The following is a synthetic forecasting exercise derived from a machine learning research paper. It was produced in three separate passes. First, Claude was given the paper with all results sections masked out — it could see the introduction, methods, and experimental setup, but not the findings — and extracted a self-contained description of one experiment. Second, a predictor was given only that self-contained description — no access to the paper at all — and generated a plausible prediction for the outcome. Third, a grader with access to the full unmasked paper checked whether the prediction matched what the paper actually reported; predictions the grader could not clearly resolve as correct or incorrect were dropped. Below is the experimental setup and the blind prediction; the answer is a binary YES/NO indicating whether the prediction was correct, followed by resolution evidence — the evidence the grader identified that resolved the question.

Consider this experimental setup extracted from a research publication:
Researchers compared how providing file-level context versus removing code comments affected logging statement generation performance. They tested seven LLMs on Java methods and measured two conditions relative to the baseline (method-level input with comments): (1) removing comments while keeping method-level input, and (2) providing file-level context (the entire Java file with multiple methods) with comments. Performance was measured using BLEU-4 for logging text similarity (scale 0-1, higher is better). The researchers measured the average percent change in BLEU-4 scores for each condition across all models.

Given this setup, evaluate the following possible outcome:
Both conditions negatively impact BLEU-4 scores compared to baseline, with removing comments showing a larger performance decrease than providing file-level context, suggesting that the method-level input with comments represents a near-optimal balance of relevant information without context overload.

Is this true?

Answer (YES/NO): NO